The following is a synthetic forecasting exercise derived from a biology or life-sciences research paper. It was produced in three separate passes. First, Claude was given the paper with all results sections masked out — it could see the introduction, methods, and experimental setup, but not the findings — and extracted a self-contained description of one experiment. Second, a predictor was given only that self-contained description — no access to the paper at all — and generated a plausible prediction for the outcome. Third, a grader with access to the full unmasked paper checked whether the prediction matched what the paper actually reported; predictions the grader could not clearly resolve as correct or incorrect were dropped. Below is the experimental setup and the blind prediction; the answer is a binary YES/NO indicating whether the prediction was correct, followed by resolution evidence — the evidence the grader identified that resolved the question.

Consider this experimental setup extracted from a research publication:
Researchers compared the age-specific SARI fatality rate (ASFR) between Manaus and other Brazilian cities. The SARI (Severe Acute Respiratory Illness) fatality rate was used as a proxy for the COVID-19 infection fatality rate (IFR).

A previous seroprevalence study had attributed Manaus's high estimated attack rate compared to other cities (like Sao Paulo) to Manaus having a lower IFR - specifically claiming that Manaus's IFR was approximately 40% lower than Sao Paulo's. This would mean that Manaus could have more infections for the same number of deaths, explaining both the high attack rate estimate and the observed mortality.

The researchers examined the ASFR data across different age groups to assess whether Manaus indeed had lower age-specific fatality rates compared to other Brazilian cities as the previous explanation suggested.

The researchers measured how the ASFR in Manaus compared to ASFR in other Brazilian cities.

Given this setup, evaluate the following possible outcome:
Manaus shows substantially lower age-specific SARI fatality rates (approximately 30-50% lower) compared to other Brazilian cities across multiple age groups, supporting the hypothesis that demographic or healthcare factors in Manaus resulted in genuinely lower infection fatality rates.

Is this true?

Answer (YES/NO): NO